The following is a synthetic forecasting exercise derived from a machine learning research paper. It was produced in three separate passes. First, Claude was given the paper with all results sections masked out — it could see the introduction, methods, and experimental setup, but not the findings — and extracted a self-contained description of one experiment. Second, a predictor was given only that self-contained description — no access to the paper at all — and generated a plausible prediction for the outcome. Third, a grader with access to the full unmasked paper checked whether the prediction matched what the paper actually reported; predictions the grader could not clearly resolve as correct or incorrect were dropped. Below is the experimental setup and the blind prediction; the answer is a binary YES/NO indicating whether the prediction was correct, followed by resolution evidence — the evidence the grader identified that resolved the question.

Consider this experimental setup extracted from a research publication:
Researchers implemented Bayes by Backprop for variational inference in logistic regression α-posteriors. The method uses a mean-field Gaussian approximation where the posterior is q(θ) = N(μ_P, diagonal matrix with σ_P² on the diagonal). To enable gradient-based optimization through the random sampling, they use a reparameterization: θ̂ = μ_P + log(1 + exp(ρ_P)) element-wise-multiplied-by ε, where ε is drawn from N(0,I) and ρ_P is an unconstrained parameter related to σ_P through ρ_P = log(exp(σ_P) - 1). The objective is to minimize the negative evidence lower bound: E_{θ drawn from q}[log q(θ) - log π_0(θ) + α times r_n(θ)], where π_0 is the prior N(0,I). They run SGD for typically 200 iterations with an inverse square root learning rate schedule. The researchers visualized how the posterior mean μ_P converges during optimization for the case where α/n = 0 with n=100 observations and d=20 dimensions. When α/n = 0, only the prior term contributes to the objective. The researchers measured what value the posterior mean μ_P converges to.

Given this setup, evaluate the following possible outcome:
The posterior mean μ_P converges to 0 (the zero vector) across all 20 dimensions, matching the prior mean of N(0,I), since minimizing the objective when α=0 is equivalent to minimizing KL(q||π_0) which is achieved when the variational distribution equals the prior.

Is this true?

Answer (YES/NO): YES